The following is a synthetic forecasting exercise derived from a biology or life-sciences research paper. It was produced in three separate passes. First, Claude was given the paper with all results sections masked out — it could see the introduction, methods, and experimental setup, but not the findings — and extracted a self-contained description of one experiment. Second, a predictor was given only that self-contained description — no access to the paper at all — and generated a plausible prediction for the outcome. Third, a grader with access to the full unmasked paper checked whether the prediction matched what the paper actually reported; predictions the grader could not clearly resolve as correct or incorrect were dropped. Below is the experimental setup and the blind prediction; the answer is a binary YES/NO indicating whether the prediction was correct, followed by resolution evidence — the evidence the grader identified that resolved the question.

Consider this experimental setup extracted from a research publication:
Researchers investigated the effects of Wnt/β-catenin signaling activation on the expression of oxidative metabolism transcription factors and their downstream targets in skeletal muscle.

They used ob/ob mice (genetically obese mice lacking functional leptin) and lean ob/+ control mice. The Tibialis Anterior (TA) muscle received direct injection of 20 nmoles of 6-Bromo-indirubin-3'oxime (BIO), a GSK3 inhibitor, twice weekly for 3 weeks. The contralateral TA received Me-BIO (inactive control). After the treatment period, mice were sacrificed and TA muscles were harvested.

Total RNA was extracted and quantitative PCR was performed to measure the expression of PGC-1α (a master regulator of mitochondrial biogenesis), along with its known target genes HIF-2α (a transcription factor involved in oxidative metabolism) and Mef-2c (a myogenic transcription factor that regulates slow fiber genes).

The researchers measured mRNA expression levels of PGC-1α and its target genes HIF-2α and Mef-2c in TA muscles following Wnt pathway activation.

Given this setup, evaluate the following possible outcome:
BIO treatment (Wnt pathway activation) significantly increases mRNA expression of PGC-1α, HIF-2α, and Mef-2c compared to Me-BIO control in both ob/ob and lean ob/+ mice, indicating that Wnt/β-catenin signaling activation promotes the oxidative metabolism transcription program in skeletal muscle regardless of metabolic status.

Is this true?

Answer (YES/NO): NO